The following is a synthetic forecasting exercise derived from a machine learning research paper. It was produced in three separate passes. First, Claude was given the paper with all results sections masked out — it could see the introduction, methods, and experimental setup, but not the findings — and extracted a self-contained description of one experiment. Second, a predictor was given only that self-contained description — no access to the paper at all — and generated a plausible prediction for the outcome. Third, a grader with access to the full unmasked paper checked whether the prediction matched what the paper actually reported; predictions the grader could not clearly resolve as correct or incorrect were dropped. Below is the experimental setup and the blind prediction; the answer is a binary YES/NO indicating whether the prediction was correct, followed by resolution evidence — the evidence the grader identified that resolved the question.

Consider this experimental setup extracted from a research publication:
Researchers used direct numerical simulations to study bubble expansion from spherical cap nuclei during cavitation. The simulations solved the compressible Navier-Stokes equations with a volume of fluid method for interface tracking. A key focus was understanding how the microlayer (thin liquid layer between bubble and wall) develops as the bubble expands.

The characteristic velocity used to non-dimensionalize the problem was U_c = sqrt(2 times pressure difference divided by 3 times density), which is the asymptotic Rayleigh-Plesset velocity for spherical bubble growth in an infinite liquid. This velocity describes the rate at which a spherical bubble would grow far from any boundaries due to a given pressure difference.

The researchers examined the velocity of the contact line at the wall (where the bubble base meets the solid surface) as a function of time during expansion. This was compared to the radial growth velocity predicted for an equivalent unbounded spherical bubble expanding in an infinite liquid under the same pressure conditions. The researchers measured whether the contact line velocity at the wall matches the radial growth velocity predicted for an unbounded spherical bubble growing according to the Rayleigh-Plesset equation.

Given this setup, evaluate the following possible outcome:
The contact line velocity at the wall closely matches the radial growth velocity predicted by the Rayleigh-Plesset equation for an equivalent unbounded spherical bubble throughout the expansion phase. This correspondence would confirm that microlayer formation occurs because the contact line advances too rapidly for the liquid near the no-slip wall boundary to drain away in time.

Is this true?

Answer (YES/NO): NO